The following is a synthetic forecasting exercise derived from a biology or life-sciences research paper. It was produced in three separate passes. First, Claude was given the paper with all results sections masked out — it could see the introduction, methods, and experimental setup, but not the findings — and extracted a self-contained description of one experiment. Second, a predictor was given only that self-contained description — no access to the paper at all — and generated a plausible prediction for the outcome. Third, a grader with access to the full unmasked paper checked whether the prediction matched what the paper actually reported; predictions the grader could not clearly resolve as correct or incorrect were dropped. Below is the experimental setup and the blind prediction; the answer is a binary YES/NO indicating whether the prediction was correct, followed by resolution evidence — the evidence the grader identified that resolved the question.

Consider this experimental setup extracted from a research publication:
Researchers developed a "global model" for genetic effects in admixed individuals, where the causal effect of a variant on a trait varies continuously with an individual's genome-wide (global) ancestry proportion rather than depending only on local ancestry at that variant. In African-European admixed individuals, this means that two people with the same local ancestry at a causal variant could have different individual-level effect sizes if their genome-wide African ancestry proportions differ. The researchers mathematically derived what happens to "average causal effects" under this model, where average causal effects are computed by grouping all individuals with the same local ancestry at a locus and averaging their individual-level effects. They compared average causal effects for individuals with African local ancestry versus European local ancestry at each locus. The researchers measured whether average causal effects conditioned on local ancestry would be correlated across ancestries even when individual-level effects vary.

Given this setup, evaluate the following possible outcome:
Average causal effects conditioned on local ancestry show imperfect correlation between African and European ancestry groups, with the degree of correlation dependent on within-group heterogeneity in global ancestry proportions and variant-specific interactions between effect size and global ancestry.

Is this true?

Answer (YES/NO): NO